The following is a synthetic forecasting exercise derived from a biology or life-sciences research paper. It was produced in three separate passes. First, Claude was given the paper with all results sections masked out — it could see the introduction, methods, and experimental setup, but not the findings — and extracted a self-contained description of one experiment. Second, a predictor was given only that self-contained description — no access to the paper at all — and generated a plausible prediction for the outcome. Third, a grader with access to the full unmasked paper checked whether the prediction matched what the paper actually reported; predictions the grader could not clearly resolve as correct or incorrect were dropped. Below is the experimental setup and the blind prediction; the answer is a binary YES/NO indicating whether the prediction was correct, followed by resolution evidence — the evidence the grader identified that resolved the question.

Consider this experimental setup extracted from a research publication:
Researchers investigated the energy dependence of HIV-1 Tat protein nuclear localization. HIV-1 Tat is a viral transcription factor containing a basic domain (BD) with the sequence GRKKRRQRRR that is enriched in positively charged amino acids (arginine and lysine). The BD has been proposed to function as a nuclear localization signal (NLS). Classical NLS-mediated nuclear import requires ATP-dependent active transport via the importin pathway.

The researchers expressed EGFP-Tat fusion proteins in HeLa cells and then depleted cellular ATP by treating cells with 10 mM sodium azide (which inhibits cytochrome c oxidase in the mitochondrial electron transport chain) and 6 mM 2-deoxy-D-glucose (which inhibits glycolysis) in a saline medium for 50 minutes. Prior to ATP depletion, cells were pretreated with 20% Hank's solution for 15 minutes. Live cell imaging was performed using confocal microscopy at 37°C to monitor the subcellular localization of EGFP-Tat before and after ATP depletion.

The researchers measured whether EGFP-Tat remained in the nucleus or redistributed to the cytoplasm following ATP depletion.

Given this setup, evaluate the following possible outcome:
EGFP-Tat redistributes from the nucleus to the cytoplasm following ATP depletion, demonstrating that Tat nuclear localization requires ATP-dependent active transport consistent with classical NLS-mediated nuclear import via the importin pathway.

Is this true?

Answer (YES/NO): NO